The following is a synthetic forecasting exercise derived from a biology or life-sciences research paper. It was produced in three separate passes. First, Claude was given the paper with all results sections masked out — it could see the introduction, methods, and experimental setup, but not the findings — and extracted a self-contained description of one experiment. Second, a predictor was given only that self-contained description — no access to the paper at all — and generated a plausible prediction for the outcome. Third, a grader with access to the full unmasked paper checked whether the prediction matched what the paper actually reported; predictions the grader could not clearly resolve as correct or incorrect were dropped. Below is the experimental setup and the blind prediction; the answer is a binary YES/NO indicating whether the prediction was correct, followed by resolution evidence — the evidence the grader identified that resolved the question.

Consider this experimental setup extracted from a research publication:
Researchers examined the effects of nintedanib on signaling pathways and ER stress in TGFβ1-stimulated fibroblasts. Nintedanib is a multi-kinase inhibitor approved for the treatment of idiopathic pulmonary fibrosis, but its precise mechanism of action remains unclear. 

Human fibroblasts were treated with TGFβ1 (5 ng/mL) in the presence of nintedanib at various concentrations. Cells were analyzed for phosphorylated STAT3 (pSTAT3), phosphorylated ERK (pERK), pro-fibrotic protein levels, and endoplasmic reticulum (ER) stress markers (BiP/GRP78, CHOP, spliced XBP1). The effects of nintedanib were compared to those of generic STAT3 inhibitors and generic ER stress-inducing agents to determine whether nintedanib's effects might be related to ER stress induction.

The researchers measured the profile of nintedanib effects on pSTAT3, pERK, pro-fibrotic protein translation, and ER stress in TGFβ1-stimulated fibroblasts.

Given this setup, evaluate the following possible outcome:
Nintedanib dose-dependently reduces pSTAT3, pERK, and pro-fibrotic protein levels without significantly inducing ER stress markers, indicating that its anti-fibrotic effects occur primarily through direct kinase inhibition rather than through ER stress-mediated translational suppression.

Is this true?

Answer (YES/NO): NO